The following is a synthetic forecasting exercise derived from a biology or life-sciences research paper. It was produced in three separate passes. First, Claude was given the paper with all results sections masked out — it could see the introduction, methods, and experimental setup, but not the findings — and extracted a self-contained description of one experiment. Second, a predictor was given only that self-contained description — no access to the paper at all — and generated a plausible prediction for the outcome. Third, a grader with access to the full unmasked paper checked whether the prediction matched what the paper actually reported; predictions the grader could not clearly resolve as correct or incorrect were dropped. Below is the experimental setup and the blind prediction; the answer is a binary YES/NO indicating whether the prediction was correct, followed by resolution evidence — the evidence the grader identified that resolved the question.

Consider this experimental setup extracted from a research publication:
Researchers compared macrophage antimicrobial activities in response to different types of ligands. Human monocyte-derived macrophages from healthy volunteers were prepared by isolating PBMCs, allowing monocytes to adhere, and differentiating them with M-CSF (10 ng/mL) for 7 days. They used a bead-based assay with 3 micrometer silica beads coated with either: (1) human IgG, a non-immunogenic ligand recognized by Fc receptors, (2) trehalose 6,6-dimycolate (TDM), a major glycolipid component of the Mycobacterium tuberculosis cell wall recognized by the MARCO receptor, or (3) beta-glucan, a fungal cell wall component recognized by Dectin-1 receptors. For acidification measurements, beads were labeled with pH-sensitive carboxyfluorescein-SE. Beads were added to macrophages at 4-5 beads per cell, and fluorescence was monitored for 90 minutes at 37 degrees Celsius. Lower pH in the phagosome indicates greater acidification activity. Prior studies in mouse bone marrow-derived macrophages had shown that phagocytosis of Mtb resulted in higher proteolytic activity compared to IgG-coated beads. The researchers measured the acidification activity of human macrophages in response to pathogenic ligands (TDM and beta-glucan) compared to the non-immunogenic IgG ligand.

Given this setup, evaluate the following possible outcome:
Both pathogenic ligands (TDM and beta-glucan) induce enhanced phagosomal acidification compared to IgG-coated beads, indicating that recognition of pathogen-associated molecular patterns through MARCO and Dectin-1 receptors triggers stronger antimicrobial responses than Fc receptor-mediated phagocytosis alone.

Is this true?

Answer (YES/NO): NO